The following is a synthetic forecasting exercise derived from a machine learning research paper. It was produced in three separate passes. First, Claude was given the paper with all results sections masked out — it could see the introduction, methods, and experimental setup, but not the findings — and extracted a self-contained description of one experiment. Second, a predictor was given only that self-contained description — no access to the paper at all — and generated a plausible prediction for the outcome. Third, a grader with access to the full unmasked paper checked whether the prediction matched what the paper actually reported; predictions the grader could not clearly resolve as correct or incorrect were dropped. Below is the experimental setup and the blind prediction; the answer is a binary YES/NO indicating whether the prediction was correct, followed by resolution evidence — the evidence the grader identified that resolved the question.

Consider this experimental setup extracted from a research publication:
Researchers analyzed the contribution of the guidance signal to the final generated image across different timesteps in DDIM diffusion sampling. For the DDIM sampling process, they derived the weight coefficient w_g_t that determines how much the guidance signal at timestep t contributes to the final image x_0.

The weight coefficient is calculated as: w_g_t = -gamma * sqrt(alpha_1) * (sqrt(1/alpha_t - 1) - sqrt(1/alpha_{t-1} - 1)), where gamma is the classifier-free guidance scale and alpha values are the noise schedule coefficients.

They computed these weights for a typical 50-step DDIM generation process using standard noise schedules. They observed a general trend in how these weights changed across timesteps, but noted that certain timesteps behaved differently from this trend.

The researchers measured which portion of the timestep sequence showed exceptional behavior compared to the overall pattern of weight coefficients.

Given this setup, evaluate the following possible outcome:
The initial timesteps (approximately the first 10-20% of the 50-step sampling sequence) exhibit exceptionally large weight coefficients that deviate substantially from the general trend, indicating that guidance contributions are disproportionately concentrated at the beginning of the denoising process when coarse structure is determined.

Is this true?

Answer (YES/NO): NO